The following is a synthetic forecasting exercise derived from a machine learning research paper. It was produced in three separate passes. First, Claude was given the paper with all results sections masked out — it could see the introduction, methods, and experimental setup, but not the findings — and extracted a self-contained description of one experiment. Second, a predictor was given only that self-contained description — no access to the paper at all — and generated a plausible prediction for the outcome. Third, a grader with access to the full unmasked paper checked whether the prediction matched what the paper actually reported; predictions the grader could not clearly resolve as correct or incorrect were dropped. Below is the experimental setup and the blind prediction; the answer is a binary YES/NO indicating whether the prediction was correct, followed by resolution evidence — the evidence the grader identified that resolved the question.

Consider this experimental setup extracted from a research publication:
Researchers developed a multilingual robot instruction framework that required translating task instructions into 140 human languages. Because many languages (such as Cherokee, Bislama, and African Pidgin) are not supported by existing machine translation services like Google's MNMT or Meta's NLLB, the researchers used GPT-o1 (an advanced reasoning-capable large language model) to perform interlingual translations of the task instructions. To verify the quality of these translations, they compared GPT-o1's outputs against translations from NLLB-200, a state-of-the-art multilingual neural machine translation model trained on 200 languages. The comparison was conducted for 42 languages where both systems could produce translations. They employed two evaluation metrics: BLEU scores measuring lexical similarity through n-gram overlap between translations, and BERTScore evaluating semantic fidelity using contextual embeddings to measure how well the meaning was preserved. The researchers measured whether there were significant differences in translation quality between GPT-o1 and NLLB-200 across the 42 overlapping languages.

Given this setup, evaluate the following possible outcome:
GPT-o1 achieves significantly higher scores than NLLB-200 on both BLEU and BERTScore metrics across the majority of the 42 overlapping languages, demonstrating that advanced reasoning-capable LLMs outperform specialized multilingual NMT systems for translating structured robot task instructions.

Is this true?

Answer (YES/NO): NO